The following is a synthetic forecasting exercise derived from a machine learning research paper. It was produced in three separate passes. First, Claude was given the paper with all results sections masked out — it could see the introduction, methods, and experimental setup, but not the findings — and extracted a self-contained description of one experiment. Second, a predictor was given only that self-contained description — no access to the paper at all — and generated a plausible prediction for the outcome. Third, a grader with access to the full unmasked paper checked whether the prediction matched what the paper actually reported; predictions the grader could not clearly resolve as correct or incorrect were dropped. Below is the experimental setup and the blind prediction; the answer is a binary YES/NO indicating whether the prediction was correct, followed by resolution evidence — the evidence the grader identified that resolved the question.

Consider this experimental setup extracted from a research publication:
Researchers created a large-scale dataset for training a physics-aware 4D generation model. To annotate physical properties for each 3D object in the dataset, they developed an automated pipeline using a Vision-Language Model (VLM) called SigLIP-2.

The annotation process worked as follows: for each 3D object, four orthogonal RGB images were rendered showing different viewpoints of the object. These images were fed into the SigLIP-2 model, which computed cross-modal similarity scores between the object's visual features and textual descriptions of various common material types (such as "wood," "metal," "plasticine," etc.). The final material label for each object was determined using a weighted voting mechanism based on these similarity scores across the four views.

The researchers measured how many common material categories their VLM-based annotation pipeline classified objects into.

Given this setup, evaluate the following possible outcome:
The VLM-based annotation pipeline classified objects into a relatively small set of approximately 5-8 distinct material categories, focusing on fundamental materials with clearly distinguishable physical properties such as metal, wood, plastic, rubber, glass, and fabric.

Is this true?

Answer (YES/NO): NO